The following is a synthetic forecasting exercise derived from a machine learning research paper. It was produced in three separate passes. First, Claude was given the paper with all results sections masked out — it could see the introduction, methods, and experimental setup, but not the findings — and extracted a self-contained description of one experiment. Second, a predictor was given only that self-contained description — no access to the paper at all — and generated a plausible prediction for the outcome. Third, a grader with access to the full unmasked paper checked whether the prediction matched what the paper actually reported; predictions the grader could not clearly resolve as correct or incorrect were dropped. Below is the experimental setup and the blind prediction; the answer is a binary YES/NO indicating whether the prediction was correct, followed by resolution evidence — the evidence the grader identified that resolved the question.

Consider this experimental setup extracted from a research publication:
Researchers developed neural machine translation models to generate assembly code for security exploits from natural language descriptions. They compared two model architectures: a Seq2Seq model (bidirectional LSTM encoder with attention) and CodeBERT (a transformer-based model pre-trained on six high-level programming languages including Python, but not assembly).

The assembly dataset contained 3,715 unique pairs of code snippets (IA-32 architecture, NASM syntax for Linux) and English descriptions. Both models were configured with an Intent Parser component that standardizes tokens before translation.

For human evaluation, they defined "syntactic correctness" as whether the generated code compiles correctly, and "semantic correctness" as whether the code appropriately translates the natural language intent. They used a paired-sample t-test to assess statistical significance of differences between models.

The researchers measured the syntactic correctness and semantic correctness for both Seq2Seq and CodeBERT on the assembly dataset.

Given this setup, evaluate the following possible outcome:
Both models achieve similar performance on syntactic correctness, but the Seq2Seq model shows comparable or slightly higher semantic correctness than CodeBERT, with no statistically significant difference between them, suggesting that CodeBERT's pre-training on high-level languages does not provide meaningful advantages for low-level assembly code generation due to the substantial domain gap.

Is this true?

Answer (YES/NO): NO